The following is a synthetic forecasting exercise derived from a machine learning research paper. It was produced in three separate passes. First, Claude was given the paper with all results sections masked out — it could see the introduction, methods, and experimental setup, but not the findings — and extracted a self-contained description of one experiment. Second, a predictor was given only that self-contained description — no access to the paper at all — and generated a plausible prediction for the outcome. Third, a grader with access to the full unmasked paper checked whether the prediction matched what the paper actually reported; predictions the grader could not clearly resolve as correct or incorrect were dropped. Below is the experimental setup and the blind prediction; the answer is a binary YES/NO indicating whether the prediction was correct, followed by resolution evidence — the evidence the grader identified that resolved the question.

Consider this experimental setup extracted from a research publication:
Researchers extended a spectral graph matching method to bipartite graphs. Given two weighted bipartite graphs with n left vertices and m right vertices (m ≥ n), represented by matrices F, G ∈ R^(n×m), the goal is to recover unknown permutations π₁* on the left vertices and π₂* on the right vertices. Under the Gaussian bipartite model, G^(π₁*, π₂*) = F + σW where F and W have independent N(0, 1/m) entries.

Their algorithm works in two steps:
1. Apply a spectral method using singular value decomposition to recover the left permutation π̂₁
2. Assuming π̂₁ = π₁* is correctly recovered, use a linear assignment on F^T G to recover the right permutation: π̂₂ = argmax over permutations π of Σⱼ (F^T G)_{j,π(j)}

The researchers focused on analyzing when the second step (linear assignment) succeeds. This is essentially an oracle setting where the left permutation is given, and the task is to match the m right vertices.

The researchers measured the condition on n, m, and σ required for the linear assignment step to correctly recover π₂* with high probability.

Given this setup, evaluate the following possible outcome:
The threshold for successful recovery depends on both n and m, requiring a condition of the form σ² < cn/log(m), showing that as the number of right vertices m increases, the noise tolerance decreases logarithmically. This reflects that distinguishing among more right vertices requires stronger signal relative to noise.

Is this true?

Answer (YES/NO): NO